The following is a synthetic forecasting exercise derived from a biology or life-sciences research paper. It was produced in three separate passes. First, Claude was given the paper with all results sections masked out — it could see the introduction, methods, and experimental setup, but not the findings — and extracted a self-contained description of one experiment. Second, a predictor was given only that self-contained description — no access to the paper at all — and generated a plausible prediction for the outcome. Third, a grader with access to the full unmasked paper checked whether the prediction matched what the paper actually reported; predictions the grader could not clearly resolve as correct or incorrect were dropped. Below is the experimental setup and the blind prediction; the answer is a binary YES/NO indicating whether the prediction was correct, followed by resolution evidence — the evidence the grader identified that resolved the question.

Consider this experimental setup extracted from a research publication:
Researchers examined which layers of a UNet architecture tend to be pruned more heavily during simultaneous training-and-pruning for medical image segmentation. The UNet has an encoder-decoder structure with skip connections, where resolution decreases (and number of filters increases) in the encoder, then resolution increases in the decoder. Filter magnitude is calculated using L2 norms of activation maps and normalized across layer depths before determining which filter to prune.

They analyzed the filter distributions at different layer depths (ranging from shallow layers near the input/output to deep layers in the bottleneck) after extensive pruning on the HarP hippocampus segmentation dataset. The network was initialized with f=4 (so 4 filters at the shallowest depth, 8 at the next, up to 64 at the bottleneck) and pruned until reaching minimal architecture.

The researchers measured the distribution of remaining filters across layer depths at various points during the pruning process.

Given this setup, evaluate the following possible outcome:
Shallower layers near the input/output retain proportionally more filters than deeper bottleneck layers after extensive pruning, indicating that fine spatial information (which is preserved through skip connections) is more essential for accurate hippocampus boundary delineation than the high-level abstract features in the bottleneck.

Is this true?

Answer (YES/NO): YES